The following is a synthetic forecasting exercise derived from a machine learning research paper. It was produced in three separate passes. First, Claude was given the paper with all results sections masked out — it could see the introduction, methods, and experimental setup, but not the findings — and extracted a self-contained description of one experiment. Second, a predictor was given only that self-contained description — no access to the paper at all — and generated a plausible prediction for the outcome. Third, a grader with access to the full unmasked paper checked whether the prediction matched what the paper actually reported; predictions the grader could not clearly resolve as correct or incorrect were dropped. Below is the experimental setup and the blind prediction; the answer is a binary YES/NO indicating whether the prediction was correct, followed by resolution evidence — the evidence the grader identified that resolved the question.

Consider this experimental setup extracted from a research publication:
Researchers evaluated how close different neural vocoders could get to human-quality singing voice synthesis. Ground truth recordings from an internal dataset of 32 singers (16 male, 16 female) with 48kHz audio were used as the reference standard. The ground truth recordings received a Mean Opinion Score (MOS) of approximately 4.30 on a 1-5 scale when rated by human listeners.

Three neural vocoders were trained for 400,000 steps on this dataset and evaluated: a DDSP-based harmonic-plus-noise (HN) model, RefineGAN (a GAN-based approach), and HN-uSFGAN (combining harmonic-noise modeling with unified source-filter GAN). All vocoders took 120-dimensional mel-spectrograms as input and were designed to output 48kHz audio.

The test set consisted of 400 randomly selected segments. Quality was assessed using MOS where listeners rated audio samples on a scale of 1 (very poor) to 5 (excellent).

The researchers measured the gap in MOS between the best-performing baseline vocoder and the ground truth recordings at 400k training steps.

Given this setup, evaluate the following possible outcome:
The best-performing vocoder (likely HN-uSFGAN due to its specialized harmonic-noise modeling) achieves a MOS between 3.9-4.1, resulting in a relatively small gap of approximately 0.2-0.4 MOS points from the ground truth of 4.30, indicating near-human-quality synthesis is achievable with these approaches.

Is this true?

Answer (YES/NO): NO